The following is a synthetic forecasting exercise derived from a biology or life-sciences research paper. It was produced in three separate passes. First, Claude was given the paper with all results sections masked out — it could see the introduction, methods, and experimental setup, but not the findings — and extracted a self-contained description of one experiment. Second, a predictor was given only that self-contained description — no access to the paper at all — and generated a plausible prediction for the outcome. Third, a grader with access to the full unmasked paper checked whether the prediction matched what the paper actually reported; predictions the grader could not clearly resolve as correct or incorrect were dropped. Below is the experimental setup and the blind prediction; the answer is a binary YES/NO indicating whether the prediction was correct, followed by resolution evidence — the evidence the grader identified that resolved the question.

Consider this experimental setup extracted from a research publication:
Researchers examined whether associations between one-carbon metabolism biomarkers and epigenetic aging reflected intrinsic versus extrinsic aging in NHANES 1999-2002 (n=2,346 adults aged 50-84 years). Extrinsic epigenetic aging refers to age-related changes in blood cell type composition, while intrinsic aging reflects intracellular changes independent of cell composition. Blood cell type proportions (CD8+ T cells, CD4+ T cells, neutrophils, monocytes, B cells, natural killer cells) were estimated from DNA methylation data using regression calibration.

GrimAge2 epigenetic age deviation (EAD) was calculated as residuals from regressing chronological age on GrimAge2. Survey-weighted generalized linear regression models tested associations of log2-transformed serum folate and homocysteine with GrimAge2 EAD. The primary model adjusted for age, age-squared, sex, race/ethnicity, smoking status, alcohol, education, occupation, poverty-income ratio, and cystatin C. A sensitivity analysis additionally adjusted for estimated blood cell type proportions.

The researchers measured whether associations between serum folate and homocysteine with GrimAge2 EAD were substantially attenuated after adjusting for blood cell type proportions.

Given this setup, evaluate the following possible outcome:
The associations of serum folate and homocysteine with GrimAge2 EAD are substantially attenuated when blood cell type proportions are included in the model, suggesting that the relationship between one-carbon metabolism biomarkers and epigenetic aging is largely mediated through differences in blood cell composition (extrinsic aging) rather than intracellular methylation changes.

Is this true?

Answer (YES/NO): NO